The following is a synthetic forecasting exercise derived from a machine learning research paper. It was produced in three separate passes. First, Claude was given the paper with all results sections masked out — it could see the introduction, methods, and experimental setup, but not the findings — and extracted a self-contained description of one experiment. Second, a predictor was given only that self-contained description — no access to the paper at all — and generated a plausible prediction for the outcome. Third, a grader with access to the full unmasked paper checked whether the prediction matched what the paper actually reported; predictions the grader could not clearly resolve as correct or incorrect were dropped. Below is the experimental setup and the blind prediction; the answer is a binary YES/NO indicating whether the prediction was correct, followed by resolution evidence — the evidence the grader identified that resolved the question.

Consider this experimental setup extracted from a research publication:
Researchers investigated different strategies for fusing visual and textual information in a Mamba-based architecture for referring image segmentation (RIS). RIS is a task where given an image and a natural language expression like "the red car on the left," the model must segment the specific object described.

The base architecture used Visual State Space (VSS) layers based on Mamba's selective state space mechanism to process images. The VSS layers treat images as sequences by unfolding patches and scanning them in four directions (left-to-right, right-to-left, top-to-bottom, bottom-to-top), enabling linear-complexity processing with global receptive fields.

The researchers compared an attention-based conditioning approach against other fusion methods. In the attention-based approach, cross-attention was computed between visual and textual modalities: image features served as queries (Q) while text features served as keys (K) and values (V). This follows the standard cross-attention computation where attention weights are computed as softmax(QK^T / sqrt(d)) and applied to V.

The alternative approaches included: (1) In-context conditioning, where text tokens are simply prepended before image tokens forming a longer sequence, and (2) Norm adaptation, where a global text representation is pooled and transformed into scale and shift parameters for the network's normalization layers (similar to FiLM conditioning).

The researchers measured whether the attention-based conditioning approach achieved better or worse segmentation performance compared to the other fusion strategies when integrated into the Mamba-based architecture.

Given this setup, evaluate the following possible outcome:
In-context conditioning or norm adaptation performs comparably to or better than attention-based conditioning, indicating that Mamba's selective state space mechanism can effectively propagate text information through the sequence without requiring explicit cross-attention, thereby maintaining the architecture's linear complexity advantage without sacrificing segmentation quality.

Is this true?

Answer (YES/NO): YES